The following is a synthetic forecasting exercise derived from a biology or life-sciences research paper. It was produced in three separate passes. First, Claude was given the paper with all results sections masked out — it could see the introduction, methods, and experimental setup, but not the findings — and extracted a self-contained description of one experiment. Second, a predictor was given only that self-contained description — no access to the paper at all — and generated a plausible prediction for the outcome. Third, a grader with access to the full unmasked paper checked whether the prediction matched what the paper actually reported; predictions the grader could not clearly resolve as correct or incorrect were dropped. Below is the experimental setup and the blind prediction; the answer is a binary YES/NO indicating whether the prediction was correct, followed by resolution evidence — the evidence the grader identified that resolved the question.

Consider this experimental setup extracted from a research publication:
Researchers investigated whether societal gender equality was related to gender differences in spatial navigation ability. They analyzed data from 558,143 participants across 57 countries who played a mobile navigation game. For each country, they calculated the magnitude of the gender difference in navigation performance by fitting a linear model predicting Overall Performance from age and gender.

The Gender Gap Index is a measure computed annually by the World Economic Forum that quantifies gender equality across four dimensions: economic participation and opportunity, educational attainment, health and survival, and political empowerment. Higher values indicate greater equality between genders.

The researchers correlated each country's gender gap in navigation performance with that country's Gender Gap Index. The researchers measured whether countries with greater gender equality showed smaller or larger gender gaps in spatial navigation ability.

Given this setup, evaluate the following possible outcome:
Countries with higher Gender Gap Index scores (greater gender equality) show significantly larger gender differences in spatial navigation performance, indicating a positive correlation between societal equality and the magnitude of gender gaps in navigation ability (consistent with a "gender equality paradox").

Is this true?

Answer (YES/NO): NO